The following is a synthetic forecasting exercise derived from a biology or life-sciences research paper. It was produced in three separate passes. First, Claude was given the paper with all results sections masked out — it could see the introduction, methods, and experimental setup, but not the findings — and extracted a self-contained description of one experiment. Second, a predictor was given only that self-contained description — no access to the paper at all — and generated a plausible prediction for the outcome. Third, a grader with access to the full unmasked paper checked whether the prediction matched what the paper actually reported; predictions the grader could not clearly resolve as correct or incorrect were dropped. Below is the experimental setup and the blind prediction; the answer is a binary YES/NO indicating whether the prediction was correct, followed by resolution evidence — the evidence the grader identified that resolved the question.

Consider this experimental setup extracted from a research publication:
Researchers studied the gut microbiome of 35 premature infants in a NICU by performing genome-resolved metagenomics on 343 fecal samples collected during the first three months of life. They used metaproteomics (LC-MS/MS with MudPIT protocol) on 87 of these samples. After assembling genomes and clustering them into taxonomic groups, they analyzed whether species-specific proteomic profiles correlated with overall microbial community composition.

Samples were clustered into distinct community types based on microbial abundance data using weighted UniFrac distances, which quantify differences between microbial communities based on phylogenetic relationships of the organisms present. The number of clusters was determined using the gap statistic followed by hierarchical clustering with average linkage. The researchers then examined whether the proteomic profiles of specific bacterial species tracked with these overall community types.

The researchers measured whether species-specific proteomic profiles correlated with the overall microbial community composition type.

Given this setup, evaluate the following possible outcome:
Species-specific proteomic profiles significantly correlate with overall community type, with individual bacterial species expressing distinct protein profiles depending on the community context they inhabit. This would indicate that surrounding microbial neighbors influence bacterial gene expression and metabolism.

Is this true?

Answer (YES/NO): YES